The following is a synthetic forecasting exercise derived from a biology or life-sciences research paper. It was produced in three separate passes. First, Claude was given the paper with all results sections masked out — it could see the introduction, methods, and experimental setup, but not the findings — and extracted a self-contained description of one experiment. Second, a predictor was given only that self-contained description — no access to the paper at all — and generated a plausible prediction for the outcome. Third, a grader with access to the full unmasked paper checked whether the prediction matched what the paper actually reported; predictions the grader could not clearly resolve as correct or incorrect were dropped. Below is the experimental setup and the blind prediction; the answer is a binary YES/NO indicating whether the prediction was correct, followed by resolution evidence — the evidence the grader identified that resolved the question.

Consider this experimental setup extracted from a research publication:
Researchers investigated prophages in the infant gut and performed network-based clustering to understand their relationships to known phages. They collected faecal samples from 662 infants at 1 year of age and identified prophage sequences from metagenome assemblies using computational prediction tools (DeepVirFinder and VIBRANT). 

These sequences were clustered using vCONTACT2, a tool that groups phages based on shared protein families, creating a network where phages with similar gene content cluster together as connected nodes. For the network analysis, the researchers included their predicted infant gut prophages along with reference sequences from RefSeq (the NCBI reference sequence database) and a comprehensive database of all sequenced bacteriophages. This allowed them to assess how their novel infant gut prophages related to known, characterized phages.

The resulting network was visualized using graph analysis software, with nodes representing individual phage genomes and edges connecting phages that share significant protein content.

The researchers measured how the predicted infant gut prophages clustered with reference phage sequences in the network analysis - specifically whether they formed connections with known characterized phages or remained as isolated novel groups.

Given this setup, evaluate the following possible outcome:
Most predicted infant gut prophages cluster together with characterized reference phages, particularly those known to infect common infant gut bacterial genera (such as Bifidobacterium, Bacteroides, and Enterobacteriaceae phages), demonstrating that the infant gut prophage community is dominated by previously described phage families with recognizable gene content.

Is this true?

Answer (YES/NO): NO